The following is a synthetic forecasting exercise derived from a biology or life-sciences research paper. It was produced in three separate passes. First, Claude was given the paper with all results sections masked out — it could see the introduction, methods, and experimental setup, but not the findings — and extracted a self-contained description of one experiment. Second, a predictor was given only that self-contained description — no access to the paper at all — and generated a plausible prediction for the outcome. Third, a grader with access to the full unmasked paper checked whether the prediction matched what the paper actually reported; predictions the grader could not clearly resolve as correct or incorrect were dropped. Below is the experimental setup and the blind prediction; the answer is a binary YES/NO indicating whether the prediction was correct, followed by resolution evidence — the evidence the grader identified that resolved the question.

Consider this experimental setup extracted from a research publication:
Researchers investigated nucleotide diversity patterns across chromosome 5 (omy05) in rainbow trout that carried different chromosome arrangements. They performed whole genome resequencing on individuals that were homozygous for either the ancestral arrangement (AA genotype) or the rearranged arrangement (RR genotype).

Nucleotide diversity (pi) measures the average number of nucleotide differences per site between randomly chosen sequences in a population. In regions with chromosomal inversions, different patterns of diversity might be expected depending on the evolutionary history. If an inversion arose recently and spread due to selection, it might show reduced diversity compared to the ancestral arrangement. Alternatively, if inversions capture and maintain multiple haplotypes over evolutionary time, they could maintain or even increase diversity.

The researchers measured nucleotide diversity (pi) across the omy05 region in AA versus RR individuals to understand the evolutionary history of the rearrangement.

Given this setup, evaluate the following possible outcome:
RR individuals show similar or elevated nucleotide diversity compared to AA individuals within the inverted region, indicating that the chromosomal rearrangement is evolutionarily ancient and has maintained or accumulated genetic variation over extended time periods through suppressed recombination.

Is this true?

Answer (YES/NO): YES